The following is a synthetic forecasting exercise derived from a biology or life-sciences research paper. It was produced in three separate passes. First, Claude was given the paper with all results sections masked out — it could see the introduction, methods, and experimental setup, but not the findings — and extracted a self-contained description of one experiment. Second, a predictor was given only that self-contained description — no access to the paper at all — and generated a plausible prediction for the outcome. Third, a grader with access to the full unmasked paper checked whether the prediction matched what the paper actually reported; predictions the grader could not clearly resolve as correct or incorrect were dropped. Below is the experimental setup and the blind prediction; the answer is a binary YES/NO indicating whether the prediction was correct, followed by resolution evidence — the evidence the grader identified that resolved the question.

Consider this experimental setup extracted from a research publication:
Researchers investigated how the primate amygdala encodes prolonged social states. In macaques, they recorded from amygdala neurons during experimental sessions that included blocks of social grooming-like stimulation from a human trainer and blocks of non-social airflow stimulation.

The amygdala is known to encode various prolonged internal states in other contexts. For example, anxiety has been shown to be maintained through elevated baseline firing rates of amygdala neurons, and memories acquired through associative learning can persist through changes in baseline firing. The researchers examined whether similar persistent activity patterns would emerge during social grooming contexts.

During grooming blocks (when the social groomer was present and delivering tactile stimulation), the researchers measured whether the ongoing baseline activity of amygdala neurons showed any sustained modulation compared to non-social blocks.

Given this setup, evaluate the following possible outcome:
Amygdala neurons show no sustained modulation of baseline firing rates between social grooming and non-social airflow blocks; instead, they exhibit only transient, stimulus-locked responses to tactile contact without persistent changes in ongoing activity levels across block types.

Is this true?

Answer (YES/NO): NO